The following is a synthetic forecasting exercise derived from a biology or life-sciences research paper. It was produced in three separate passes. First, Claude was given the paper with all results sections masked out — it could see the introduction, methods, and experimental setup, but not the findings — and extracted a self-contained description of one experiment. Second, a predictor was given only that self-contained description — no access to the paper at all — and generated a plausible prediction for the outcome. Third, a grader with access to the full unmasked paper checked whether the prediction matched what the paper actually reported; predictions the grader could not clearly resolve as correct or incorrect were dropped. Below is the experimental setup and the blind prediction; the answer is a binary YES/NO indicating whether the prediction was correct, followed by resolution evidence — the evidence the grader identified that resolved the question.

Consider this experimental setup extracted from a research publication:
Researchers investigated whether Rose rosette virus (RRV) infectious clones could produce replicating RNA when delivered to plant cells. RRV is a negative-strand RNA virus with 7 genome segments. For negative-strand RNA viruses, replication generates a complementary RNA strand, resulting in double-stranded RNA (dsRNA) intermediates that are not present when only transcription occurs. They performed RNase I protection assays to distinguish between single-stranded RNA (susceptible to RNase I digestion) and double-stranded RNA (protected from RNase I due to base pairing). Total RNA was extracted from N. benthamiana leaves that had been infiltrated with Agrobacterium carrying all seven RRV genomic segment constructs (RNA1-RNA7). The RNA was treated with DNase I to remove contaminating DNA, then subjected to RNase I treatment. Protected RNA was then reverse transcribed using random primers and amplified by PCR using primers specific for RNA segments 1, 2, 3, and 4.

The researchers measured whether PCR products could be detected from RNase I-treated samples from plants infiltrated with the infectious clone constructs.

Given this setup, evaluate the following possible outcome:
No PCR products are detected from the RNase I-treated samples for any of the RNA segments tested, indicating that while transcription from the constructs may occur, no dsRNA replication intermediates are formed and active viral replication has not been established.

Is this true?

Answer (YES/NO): NO